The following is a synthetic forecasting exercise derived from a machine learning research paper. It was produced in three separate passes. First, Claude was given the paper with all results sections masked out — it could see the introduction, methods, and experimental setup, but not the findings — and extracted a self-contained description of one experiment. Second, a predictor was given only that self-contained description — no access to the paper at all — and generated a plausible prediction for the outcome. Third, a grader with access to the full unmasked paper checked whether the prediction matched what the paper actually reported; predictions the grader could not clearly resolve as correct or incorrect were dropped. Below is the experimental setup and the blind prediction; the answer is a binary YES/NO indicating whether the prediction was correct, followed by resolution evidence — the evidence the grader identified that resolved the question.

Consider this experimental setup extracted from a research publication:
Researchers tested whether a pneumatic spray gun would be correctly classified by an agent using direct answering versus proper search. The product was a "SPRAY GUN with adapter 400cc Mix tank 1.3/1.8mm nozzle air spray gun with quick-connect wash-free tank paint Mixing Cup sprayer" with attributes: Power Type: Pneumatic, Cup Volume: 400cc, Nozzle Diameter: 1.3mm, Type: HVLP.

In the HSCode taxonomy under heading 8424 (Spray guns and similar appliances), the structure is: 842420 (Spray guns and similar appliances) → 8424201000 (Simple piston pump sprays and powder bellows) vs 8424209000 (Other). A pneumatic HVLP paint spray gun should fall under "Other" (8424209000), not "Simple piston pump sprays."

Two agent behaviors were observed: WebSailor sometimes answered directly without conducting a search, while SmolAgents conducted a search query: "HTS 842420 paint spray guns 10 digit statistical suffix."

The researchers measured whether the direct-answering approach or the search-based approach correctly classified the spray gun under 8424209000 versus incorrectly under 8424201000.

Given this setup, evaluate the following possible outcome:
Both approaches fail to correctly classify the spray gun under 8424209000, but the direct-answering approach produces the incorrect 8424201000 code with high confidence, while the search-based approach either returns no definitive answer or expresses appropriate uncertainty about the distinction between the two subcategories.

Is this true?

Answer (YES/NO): NO